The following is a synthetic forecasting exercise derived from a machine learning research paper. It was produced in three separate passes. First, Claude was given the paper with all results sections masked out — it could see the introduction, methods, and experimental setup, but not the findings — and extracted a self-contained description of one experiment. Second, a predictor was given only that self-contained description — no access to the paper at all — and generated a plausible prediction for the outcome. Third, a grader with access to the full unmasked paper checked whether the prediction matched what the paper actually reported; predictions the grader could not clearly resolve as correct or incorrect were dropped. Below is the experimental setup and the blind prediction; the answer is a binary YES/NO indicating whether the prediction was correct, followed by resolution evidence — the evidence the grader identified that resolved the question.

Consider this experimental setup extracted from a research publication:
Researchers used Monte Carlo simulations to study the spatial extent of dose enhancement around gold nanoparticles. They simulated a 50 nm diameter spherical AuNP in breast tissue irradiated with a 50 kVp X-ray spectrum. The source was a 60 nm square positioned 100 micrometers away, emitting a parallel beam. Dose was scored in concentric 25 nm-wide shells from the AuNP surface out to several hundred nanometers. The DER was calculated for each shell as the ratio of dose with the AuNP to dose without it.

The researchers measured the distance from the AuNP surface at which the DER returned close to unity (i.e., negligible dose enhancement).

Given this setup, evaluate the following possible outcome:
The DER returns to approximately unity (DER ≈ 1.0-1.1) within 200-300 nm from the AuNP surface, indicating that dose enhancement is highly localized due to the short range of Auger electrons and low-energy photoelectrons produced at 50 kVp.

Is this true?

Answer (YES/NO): NO